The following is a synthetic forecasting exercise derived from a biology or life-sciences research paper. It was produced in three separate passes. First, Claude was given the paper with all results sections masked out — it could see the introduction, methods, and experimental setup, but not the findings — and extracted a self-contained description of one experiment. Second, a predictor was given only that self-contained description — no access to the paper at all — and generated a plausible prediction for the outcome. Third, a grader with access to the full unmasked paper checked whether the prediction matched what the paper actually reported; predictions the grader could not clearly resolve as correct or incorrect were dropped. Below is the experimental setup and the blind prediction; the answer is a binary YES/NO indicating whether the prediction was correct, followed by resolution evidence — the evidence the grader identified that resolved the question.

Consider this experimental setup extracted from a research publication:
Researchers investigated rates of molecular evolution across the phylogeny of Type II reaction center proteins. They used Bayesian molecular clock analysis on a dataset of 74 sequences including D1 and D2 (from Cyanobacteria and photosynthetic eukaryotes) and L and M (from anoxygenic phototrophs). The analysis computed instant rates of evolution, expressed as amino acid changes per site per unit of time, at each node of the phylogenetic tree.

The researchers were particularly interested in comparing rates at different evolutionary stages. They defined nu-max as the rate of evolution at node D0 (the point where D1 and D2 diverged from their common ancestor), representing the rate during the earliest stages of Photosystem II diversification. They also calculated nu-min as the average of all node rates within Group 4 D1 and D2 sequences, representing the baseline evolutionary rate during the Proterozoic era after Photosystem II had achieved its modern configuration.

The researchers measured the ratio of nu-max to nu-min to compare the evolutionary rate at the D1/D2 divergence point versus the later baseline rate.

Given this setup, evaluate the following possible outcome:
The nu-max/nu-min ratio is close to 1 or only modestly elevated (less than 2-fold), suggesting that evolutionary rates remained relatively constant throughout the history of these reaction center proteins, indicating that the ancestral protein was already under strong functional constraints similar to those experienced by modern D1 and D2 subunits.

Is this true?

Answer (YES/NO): NO